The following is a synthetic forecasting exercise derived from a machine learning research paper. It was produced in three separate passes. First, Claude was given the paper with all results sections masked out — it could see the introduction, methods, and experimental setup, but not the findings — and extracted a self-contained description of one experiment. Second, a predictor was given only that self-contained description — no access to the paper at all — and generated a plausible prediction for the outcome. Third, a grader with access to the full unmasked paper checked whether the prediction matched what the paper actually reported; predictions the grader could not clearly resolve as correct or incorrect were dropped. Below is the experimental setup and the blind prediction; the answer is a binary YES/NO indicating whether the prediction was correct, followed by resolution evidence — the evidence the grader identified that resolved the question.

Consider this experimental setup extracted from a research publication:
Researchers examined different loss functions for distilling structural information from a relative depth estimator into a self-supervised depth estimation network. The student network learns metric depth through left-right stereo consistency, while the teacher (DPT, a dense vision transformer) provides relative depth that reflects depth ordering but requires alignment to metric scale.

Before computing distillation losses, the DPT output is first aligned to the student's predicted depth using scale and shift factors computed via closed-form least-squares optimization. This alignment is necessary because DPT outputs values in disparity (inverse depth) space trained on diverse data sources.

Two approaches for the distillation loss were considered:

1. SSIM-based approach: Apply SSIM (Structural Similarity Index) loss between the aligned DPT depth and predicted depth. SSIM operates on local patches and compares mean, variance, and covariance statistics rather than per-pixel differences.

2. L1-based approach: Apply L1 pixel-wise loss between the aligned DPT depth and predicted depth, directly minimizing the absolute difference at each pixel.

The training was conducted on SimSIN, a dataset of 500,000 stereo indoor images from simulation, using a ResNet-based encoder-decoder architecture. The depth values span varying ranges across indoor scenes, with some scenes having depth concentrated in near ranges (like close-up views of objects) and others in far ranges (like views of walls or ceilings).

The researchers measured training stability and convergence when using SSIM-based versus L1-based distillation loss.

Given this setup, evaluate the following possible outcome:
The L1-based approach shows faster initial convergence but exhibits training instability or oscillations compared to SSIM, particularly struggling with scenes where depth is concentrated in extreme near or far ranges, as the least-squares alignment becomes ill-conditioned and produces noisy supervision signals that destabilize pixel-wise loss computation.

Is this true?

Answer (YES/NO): NO